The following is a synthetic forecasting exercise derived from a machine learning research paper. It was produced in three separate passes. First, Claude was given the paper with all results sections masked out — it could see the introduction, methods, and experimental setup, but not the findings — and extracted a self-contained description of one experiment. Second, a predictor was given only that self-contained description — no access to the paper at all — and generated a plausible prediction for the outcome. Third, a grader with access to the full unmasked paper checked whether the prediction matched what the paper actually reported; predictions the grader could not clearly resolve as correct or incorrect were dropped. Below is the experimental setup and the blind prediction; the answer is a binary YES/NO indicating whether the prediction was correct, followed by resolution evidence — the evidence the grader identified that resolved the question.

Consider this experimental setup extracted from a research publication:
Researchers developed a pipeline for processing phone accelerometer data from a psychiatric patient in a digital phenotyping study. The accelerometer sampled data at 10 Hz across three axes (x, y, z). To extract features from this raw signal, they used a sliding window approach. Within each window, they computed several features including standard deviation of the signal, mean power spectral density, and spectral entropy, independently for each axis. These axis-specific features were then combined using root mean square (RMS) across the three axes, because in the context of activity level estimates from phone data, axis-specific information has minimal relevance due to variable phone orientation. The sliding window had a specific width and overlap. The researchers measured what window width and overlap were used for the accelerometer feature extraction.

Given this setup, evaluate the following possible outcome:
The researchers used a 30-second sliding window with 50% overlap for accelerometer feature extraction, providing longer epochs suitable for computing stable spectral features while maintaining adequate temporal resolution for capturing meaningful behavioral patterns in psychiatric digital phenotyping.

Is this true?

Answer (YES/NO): NO